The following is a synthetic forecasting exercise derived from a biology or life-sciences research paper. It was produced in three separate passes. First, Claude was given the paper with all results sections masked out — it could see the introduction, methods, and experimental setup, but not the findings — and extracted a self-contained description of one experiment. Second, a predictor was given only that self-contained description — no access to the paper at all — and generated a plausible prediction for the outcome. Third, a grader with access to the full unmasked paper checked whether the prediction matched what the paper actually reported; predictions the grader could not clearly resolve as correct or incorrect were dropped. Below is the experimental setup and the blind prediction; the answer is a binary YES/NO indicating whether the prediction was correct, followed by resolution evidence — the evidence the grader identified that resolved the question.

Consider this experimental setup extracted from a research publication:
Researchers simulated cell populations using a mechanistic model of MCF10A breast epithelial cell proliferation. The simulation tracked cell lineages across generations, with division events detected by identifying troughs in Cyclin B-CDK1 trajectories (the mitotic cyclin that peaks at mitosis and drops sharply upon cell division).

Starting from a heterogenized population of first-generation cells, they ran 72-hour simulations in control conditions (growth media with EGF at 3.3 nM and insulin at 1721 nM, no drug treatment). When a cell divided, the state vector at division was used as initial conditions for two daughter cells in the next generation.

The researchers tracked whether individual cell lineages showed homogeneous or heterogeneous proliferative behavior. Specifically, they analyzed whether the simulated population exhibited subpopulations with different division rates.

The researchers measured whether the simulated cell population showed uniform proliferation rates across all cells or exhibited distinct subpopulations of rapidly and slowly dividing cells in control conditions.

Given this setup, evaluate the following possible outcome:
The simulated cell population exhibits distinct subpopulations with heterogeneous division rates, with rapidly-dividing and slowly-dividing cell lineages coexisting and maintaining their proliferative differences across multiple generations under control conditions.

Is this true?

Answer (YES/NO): YES